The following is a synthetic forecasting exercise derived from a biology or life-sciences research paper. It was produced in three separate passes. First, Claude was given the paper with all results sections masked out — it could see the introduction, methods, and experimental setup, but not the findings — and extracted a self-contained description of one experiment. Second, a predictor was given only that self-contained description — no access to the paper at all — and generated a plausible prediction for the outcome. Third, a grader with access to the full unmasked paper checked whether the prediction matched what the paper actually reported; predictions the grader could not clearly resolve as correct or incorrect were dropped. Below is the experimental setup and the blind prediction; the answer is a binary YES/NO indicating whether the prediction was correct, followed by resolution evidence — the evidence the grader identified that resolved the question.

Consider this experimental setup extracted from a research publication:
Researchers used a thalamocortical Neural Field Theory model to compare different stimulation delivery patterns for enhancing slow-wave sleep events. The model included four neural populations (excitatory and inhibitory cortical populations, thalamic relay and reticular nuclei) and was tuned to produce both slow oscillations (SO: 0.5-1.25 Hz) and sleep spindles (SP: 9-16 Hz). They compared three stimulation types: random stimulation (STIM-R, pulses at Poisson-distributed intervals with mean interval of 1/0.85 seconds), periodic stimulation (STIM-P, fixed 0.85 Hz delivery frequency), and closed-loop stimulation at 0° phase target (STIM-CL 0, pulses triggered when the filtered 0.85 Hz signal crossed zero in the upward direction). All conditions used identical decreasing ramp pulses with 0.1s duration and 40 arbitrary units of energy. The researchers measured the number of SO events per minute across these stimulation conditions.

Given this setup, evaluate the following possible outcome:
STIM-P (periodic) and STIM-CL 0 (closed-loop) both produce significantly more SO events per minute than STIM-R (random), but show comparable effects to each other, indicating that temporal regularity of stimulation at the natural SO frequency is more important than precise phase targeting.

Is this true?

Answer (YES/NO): NO